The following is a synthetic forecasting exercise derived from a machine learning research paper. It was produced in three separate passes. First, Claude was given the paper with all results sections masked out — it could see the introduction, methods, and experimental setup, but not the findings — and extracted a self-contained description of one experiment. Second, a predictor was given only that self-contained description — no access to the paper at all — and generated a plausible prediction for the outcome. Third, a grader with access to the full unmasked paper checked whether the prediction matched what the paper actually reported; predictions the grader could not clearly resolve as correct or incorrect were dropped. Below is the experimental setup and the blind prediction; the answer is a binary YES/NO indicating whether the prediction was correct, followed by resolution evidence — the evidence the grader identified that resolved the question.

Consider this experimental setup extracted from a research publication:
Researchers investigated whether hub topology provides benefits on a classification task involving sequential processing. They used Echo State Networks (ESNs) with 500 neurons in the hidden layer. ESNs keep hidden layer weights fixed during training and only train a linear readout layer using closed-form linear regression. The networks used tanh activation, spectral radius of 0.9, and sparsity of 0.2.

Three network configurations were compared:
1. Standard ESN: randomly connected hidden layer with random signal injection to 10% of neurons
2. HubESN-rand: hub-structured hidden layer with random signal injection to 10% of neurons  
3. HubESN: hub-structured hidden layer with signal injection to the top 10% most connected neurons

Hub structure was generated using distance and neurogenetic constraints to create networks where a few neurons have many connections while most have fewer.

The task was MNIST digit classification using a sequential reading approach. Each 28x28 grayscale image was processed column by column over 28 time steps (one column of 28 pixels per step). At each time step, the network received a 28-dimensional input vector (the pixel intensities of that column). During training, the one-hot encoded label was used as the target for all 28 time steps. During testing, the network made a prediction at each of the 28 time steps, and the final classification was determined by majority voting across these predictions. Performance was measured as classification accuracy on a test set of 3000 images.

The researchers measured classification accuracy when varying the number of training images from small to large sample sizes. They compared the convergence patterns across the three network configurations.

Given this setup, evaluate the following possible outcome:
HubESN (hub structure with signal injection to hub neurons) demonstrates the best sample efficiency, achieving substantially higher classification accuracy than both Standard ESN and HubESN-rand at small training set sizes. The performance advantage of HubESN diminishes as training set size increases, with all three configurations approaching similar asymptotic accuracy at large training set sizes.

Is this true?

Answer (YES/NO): NO